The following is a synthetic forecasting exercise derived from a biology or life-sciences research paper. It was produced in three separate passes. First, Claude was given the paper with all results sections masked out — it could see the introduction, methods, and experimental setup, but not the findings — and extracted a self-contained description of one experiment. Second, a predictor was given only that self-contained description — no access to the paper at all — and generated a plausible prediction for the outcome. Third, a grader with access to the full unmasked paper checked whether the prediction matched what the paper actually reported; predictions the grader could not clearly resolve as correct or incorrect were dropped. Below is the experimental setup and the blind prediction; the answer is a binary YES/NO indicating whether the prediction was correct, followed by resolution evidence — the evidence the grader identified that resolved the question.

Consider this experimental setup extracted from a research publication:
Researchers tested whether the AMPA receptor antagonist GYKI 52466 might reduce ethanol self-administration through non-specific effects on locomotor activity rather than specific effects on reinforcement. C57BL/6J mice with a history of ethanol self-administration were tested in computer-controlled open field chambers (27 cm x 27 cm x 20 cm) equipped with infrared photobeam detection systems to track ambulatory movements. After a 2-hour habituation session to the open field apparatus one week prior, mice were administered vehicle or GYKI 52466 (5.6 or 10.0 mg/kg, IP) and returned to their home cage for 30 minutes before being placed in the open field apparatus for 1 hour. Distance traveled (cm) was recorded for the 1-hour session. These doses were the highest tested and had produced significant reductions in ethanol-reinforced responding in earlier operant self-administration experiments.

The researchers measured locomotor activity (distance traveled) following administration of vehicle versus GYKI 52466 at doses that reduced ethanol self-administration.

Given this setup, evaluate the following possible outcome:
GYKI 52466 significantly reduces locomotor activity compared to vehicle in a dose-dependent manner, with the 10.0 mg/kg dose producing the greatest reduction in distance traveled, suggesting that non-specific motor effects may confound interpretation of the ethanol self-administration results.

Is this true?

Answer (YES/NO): NO